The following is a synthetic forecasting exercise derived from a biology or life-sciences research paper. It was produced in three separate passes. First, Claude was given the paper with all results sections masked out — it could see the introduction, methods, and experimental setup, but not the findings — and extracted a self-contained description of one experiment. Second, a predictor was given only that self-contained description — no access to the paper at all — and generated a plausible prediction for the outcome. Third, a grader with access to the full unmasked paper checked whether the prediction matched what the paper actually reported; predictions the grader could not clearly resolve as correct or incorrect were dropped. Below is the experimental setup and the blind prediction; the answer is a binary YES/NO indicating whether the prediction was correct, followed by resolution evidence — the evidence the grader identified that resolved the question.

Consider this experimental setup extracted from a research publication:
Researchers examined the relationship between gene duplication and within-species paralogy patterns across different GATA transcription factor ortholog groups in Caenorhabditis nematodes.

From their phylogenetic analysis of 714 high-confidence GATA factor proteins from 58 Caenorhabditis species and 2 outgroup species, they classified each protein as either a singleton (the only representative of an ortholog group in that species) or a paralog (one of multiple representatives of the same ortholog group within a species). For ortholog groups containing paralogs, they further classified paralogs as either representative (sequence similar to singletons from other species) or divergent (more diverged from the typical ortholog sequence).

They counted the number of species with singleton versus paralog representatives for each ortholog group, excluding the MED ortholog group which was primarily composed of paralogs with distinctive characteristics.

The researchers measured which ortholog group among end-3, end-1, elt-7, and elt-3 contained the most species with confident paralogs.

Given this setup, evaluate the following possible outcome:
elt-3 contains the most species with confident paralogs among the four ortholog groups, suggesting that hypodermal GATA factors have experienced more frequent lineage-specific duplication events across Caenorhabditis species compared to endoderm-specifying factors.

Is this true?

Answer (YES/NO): NO